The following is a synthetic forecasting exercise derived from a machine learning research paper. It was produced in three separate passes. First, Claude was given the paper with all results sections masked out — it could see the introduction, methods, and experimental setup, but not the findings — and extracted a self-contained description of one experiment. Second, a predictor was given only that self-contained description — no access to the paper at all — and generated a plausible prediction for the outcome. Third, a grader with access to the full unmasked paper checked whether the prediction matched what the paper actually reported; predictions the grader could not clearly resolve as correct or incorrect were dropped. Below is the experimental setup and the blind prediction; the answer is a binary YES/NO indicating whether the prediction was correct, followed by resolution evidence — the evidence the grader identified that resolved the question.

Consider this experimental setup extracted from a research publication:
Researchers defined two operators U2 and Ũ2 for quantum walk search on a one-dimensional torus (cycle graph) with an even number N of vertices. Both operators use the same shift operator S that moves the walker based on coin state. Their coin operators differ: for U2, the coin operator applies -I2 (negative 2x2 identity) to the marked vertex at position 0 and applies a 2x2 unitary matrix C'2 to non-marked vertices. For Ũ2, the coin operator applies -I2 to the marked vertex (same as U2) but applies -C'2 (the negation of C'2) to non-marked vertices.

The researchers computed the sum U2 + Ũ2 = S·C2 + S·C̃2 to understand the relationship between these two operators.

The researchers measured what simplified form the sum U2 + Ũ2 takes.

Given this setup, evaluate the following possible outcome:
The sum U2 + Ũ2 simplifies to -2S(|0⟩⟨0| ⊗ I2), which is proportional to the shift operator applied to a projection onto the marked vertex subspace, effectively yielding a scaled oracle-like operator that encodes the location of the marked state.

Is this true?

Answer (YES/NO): YES